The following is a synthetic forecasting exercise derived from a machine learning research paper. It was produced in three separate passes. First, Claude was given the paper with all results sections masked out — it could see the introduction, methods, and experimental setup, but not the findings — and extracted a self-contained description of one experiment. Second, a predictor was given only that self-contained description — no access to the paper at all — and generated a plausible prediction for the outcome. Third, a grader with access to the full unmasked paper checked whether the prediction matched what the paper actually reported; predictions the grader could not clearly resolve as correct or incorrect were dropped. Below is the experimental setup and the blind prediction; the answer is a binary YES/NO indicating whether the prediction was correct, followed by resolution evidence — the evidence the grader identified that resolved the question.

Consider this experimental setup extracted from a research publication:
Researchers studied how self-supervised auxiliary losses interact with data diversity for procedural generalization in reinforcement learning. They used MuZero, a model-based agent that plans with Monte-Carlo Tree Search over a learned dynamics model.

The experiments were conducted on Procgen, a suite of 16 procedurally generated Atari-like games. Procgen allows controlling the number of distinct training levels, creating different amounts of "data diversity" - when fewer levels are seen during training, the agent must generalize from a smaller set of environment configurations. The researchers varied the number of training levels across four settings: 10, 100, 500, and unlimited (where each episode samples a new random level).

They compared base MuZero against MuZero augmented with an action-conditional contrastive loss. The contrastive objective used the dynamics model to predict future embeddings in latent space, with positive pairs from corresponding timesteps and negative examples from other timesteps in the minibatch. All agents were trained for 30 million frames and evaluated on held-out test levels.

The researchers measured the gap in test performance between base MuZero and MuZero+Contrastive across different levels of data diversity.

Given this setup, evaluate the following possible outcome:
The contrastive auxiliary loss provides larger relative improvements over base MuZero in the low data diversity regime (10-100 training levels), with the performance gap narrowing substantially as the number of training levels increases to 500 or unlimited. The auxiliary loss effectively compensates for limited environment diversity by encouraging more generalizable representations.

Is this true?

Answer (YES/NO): NO